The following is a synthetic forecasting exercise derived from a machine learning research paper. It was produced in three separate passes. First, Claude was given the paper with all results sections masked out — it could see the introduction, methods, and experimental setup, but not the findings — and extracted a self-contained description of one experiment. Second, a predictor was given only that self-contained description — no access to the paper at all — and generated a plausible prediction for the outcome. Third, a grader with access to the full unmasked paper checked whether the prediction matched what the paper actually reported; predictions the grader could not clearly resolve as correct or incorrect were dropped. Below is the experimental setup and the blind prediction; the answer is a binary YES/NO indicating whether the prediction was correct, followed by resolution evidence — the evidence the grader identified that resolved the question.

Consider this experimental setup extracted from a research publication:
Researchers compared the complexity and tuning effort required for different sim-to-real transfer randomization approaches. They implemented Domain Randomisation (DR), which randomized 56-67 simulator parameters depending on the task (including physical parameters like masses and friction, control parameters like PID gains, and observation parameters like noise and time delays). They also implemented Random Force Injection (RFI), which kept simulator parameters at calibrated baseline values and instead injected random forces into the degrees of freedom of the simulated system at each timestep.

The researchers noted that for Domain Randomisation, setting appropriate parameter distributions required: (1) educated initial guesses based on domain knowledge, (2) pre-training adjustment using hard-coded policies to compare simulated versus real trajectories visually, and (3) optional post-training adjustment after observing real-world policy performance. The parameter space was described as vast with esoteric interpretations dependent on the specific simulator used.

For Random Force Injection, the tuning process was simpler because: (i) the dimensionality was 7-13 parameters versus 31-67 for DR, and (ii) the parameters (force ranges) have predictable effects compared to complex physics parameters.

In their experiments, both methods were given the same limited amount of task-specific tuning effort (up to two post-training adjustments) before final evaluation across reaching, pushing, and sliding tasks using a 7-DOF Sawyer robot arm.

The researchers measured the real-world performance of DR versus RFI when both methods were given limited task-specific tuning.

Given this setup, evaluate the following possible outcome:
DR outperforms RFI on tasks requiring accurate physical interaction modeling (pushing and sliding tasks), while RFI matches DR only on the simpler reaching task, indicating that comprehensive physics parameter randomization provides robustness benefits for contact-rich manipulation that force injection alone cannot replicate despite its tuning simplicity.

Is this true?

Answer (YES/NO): NO